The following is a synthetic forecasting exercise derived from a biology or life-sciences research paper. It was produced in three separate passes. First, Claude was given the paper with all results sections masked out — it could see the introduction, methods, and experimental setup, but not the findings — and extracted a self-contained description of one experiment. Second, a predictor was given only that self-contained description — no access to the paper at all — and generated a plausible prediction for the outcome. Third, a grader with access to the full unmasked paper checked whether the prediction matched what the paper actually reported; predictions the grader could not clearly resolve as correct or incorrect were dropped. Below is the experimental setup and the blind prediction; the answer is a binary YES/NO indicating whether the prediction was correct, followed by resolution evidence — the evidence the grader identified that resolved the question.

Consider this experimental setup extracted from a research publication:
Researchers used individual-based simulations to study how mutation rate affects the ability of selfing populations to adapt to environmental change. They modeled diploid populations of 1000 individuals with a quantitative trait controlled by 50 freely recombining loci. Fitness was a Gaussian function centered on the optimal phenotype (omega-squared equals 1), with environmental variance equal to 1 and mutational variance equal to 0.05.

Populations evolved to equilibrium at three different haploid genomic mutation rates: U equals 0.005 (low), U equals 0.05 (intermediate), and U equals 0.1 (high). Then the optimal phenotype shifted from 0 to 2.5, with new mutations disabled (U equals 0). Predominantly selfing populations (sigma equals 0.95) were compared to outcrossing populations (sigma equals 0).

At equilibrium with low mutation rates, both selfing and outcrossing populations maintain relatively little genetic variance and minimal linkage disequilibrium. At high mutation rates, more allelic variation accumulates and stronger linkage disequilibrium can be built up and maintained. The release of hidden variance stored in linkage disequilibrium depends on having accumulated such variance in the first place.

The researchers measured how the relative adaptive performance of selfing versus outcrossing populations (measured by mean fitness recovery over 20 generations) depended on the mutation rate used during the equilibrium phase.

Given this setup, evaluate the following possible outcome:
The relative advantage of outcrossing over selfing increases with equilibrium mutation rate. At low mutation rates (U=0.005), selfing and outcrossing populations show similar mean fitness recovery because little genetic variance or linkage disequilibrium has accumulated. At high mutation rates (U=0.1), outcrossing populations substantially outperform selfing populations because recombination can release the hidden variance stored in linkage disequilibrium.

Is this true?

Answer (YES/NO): NO